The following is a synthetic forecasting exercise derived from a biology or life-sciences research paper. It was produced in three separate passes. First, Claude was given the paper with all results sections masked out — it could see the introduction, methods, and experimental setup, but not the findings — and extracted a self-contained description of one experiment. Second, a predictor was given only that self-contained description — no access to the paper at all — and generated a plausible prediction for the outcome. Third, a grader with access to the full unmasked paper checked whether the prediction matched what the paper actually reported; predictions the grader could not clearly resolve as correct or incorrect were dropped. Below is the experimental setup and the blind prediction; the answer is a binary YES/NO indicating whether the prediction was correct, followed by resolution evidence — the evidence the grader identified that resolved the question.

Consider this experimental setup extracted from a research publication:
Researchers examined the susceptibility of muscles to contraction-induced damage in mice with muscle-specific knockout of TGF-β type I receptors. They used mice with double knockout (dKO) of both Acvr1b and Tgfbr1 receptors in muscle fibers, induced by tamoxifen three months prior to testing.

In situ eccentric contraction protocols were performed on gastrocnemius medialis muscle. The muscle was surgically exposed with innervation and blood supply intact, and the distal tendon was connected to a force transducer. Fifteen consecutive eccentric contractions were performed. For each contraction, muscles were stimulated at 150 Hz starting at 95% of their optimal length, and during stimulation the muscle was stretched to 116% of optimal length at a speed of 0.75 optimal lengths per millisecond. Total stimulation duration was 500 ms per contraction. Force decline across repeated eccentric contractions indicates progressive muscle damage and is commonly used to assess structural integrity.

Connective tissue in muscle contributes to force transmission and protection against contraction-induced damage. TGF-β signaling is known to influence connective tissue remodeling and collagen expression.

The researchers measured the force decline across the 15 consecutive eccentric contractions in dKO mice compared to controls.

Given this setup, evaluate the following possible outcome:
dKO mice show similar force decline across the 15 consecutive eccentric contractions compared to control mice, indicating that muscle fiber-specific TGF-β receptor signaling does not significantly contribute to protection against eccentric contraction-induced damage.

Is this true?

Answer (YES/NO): NO